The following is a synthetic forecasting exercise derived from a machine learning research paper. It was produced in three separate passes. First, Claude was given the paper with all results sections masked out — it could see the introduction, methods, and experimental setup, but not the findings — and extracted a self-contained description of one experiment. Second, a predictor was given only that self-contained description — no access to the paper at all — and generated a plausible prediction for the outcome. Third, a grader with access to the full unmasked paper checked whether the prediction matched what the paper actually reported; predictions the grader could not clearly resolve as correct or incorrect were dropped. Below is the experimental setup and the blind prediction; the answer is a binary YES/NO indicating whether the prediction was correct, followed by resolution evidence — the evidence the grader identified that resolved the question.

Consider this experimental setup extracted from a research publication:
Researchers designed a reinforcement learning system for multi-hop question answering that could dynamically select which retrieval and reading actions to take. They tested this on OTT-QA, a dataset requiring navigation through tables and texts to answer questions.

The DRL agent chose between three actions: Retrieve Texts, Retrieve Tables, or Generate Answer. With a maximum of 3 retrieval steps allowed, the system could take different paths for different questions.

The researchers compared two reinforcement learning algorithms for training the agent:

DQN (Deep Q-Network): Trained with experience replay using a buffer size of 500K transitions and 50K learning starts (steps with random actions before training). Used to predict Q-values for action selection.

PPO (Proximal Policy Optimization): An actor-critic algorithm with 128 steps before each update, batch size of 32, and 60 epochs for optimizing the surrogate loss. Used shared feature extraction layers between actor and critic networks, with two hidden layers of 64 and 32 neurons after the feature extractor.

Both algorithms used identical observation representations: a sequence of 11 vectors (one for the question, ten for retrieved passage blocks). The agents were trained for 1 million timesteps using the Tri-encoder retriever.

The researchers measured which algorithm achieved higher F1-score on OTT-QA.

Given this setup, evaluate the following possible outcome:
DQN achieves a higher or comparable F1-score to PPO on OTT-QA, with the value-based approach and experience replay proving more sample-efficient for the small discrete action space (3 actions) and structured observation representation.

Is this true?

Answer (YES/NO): YES